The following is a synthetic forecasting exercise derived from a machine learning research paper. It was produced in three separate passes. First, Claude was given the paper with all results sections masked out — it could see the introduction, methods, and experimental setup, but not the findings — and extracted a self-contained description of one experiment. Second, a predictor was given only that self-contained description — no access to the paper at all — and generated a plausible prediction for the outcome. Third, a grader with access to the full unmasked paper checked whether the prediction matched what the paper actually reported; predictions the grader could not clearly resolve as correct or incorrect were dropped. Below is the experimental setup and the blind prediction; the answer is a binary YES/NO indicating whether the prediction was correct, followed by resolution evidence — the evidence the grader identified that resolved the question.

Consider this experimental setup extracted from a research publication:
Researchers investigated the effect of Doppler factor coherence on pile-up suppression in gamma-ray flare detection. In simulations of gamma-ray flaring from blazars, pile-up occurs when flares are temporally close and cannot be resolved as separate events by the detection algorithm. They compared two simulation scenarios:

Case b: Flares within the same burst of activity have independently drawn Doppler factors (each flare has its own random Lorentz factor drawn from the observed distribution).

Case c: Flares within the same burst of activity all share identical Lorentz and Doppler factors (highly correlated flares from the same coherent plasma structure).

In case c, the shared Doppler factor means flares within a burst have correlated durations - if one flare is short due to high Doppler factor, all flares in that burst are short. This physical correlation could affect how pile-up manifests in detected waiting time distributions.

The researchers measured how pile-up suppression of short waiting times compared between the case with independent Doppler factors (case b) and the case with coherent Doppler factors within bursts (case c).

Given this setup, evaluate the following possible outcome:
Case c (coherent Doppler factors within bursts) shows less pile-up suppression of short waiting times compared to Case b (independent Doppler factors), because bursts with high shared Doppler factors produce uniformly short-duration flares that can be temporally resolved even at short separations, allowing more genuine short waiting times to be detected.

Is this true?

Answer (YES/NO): YES